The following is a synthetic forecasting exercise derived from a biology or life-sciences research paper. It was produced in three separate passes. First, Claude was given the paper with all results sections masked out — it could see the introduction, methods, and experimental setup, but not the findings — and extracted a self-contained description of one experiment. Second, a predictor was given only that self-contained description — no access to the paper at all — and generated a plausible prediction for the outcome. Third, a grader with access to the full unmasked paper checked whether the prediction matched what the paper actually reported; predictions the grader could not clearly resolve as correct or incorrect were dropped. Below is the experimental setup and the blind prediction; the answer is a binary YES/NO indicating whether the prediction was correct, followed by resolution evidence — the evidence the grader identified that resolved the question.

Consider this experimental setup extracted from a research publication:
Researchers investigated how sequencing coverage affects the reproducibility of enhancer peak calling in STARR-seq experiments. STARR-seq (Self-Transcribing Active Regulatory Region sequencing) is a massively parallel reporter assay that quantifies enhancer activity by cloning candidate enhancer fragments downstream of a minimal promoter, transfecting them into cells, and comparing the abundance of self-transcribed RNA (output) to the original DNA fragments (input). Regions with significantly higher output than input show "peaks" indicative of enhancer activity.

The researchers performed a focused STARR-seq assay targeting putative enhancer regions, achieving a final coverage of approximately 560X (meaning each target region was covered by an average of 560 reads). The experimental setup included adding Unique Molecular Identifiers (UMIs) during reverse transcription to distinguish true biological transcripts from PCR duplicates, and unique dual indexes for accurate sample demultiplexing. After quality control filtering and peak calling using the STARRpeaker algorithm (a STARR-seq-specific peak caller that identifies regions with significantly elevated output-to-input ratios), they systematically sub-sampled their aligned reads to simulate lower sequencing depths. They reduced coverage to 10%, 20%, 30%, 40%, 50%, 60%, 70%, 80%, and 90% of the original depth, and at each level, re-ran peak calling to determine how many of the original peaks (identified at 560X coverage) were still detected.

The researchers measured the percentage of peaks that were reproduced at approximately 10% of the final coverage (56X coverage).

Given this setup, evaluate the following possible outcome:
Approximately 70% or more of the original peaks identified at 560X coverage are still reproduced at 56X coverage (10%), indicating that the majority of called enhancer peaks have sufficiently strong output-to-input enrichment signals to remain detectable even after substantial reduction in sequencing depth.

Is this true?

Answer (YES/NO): NO